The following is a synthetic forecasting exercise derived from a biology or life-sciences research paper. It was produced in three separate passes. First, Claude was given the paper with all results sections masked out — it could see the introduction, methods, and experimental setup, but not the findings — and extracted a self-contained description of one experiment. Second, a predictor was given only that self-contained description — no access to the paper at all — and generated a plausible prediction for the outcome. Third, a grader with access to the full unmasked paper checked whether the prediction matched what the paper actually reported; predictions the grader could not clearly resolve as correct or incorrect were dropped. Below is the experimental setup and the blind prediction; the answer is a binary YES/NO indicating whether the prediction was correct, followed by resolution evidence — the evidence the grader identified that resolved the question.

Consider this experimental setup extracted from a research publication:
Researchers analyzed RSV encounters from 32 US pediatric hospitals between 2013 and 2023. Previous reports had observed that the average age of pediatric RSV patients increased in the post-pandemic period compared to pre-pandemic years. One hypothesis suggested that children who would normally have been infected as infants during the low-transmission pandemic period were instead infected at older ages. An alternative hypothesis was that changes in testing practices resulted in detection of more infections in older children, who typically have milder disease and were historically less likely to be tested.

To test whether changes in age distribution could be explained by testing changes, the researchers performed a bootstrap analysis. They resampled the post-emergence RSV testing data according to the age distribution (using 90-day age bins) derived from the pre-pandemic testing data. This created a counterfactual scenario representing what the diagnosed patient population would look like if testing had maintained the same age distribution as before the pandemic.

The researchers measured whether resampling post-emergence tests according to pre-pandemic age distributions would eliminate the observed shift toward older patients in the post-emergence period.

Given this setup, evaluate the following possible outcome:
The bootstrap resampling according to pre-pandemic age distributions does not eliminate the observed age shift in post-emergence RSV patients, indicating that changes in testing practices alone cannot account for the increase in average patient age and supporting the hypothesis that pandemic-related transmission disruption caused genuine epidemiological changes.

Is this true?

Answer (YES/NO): NO